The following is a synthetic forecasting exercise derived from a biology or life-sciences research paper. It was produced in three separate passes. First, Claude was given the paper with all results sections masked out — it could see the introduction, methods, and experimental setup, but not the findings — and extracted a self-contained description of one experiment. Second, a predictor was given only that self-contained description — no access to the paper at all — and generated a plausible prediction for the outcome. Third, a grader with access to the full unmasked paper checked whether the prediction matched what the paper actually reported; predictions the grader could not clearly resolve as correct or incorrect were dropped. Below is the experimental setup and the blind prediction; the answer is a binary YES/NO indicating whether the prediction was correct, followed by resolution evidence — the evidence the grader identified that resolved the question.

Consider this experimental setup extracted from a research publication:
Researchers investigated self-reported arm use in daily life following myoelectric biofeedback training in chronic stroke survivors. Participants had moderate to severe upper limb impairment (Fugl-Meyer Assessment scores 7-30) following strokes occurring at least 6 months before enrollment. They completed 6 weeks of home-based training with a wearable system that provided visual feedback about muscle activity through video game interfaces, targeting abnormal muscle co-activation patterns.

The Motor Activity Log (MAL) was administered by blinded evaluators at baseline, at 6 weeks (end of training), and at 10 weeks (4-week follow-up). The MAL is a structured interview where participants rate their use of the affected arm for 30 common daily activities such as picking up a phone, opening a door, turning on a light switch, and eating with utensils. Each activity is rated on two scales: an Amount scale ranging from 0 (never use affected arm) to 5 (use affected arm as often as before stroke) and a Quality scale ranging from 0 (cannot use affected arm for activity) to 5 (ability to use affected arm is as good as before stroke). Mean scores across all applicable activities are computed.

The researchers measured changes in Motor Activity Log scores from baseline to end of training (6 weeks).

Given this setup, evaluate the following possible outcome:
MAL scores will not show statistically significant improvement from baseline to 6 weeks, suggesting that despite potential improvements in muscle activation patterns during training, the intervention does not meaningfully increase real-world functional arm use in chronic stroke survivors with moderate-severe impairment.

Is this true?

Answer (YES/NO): YES